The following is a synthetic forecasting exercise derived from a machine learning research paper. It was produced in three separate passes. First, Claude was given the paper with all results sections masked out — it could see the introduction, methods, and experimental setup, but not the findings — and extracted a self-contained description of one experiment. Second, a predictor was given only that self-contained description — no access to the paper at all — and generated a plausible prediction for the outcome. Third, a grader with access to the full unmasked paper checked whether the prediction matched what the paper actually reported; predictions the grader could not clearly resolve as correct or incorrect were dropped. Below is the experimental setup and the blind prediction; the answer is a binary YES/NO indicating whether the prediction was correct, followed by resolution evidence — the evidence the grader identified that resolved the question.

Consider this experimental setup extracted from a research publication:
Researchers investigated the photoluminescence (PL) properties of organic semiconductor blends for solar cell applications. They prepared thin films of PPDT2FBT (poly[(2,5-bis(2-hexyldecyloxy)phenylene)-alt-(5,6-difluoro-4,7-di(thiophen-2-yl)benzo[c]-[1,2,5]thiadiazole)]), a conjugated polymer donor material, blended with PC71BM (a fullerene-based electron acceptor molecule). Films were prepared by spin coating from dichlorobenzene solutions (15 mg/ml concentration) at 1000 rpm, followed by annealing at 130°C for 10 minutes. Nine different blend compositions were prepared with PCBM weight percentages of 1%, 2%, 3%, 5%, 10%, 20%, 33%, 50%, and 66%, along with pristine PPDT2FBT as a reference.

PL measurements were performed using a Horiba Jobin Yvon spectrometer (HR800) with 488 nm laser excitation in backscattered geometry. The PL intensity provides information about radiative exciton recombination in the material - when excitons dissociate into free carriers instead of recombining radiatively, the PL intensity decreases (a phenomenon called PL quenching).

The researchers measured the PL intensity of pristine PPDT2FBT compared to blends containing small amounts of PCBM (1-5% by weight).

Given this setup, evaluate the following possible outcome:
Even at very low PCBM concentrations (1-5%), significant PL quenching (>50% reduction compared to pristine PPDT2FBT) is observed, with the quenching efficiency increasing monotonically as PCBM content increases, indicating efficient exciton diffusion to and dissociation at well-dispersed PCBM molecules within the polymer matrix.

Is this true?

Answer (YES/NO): YES